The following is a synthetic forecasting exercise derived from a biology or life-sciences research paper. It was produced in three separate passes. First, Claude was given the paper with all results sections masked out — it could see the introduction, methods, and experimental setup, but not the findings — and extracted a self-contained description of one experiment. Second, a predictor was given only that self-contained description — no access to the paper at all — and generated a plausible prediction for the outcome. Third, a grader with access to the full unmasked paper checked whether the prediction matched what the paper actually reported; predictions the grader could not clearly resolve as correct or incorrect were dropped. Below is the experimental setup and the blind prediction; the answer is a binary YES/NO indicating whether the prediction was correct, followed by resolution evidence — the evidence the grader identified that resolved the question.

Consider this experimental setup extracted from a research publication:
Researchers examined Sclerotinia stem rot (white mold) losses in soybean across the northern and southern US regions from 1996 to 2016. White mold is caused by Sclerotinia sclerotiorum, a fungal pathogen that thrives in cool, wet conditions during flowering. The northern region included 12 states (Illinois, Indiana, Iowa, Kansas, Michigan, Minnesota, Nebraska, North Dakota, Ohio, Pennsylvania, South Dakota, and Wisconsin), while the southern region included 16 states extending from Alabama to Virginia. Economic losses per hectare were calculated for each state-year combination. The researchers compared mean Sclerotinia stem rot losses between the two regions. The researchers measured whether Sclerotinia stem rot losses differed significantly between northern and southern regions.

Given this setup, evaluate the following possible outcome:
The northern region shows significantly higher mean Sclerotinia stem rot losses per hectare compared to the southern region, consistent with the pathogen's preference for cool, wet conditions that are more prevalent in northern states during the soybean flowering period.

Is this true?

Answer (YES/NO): YES